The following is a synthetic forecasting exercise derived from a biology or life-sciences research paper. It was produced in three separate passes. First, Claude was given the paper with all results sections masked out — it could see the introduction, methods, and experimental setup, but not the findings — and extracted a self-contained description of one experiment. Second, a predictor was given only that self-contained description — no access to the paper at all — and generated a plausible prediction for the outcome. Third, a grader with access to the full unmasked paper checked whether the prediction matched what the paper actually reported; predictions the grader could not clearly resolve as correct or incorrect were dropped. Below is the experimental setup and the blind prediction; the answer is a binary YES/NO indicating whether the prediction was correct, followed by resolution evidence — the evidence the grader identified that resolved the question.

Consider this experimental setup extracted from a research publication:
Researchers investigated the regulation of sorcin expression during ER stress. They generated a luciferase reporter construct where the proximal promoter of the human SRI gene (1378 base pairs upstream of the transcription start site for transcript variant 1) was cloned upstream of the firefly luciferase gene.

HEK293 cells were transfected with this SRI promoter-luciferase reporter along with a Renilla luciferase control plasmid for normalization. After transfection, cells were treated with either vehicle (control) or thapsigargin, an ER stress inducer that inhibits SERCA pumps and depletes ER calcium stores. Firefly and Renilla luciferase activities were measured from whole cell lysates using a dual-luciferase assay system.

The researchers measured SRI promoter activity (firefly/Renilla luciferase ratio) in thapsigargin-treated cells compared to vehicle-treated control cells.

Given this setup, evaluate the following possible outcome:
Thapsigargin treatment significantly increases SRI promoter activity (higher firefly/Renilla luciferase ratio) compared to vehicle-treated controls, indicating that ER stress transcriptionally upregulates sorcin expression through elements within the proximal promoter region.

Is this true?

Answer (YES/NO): YES